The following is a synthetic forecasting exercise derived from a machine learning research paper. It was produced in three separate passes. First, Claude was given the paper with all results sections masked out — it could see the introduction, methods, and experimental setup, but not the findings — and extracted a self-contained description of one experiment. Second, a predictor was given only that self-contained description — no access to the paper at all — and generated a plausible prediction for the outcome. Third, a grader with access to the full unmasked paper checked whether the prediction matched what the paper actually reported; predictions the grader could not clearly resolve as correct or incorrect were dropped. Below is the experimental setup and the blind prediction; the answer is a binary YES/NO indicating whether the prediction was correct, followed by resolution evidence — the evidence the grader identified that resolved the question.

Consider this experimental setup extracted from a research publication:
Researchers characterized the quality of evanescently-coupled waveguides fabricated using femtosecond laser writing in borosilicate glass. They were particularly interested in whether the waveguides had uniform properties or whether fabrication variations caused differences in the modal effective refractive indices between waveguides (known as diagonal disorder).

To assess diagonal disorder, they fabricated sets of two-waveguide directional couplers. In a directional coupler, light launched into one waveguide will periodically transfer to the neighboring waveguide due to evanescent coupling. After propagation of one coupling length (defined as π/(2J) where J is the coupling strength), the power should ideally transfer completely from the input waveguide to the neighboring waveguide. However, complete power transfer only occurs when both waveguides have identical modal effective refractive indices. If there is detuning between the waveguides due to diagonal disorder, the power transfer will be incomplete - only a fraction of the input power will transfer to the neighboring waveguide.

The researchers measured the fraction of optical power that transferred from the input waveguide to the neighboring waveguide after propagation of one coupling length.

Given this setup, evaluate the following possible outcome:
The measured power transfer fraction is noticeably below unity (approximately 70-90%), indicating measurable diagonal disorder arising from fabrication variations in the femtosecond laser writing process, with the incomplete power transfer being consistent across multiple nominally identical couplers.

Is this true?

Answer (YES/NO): NO